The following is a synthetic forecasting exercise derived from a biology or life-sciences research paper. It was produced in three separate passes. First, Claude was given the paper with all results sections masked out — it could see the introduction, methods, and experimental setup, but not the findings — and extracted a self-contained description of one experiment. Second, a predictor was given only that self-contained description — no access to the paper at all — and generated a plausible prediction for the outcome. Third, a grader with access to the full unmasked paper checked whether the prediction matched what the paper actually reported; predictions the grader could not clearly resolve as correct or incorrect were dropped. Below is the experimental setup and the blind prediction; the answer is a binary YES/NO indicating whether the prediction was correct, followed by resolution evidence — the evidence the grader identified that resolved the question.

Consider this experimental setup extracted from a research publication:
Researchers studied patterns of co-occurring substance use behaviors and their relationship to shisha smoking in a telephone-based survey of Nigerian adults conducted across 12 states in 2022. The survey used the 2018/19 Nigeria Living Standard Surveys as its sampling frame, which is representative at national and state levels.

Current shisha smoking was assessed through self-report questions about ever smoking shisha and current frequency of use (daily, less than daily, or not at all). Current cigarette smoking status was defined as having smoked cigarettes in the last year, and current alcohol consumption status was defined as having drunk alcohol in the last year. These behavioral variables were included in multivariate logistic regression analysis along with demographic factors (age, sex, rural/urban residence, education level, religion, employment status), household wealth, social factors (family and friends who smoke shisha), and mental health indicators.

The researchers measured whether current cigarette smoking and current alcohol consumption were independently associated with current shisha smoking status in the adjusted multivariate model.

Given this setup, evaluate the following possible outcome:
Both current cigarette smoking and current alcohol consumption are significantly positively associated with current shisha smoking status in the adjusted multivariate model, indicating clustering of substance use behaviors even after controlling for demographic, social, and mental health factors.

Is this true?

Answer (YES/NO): YES